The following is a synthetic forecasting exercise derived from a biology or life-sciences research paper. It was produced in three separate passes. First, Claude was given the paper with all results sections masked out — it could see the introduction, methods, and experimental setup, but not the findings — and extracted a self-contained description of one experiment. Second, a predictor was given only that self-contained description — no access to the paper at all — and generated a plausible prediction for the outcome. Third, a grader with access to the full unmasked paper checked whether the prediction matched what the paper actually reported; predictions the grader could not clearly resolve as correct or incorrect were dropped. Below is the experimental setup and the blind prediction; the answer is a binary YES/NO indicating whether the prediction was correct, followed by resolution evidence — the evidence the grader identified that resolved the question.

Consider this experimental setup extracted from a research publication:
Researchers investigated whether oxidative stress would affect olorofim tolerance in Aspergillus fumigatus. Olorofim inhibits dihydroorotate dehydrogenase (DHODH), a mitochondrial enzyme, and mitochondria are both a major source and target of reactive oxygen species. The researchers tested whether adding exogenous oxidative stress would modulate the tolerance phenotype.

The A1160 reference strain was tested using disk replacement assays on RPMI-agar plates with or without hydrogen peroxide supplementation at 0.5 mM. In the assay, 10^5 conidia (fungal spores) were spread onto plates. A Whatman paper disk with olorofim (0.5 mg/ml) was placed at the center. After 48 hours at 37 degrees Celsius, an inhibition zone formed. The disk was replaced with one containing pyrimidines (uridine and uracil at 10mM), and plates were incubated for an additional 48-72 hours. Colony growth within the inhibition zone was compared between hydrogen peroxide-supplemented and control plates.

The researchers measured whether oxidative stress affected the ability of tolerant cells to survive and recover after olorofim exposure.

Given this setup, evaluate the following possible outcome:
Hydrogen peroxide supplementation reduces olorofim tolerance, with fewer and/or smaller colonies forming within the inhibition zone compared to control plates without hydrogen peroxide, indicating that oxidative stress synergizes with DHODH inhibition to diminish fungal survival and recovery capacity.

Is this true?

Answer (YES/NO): NO